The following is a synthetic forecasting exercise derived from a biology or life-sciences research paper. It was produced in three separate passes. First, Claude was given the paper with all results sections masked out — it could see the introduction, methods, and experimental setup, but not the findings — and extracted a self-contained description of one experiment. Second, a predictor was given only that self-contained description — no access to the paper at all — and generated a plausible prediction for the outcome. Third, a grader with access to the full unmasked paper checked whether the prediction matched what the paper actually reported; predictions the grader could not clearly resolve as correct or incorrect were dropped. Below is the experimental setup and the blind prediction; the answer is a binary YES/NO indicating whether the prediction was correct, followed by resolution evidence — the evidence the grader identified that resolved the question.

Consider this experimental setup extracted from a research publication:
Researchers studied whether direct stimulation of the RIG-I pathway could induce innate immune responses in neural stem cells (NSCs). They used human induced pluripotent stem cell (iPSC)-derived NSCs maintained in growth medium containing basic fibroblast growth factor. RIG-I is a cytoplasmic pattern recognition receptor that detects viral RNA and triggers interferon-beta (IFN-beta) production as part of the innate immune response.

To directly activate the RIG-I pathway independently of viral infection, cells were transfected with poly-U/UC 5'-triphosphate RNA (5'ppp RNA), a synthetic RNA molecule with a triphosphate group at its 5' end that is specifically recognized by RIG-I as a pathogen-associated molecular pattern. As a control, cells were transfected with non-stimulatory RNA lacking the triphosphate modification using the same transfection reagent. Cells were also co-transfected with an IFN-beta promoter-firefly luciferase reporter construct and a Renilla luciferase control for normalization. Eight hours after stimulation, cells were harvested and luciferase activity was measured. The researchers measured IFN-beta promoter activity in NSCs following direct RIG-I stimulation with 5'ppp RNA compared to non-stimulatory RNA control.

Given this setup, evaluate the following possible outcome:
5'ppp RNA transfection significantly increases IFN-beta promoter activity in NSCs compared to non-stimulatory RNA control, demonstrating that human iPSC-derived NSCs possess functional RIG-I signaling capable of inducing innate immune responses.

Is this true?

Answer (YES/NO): NO